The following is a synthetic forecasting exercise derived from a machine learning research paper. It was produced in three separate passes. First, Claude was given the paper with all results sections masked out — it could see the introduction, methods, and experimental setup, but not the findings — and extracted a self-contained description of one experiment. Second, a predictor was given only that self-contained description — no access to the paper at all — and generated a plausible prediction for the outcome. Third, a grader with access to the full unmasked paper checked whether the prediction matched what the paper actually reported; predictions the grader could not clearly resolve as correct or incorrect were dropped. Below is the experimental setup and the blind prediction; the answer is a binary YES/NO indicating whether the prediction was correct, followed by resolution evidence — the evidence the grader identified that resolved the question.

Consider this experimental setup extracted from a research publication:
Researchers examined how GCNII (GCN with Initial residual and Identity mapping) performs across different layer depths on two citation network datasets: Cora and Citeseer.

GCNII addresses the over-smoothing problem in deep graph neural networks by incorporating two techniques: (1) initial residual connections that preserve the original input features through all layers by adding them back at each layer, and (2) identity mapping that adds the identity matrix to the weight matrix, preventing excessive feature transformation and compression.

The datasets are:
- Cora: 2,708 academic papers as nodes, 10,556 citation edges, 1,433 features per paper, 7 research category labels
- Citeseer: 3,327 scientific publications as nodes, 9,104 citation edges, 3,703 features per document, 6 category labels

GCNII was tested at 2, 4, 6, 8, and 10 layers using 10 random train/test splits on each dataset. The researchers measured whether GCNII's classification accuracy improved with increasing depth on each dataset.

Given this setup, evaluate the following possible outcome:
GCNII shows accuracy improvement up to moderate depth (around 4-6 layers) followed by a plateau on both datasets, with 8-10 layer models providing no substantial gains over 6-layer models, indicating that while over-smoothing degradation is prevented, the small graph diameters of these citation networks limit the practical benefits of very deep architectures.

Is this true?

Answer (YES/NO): NO